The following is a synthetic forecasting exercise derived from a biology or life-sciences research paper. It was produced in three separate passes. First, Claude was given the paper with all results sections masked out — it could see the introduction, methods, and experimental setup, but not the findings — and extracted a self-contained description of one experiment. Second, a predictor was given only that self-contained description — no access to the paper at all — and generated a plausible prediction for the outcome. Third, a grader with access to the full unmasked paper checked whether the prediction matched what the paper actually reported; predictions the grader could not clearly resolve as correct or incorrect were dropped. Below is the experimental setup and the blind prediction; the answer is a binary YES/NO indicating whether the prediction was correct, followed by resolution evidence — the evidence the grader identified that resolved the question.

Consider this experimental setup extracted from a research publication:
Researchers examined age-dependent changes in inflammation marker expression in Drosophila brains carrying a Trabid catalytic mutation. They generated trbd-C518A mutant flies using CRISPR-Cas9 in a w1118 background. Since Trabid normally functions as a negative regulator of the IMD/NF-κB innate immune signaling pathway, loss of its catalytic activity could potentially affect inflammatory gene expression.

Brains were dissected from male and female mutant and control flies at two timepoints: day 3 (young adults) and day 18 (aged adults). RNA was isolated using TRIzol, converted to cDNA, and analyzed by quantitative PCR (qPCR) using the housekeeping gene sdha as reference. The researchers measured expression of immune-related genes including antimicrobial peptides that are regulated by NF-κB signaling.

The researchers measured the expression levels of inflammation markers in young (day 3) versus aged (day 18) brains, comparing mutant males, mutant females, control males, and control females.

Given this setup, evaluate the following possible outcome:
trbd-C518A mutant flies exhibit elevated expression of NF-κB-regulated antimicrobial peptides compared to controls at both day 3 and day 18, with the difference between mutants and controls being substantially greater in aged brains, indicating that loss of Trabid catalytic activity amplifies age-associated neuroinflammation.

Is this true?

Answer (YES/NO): NO